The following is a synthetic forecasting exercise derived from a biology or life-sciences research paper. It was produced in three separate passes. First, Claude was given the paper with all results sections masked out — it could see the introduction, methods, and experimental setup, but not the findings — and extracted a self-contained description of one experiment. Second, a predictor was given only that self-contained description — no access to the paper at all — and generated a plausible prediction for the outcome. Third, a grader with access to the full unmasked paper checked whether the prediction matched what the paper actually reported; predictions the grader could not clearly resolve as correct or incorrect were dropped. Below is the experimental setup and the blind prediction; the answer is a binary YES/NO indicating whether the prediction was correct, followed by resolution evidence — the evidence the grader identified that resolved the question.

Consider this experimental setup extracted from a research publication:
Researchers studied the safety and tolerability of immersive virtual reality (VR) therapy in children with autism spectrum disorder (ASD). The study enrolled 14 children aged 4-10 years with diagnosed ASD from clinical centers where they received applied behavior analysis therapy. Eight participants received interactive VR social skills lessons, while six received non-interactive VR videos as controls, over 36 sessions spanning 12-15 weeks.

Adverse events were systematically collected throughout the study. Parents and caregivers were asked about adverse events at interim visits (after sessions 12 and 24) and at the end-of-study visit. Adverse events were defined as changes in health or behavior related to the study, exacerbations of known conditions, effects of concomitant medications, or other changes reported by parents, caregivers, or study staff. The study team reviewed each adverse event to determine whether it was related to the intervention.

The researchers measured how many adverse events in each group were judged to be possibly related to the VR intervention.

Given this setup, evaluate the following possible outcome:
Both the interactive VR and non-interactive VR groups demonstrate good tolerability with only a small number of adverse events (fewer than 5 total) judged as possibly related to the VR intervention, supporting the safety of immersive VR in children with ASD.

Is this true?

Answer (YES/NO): YES